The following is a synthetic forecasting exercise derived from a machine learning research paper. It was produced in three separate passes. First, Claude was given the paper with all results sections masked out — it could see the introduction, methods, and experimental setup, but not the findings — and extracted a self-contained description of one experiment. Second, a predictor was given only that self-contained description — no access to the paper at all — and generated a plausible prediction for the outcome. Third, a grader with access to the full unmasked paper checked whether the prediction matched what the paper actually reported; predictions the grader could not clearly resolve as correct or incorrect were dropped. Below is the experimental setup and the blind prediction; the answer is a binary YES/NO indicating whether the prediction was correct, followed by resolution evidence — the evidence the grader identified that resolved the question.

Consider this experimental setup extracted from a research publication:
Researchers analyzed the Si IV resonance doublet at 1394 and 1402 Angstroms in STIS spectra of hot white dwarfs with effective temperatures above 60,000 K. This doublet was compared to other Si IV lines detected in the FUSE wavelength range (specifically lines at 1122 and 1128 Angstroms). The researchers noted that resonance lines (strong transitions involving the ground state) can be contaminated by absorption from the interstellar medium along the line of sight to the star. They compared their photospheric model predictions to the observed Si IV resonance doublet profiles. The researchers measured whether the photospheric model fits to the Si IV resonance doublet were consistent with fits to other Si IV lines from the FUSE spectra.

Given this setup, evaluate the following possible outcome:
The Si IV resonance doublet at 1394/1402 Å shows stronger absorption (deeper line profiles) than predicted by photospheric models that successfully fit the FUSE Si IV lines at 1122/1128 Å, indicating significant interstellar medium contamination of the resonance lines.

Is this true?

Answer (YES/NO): YES